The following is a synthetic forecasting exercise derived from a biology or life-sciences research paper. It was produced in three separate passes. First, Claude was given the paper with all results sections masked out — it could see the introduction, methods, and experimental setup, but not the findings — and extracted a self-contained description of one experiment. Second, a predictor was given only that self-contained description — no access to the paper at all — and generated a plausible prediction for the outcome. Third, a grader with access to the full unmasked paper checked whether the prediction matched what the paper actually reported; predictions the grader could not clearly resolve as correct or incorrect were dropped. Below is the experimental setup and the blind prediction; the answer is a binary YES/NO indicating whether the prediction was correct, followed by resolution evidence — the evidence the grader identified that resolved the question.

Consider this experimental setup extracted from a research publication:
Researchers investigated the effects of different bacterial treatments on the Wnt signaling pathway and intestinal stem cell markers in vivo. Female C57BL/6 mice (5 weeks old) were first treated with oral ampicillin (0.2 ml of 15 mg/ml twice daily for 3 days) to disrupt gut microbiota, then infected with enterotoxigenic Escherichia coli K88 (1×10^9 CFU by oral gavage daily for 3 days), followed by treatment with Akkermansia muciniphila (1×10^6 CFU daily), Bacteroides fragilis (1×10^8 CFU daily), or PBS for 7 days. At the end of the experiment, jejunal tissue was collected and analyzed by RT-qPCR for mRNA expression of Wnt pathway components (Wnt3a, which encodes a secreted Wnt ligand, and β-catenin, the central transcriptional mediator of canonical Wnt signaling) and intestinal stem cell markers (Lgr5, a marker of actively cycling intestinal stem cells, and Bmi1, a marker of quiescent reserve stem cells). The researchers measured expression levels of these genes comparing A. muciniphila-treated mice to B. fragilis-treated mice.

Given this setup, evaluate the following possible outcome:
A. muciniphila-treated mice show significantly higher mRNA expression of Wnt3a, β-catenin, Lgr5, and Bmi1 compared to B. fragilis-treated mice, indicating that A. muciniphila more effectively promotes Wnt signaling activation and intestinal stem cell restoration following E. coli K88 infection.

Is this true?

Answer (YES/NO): NO